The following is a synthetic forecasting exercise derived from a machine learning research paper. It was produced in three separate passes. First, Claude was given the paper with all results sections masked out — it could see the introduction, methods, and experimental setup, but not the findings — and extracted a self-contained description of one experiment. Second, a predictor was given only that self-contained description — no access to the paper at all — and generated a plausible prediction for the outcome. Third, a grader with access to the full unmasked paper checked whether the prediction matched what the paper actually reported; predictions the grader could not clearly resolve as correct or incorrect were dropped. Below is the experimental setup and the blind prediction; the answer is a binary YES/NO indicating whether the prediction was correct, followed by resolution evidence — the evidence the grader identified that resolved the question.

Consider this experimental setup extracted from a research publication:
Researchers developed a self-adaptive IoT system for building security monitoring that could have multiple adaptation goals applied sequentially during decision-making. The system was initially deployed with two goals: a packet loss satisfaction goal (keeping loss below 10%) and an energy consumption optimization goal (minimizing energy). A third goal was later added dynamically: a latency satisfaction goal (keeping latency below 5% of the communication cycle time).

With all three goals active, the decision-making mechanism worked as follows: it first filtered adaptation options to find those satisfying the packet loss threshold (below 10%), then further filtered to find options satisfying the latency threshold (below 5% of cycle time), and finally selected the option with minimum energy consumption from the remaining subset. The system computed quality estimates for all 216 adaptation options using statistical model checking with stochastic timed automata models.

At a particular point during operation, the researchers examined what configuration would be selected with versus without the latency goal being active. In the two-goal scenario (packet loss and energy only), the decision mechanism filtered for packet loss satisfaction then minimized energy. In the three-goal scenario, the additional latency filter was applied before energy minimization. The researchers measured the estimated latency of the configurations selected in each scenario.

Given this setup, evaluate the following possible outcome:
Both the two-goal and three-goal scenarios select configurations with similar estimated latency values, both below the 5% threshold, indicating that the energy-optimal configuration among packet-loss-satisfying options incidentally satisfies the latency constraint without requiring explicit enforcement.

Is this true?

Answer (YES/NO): NO